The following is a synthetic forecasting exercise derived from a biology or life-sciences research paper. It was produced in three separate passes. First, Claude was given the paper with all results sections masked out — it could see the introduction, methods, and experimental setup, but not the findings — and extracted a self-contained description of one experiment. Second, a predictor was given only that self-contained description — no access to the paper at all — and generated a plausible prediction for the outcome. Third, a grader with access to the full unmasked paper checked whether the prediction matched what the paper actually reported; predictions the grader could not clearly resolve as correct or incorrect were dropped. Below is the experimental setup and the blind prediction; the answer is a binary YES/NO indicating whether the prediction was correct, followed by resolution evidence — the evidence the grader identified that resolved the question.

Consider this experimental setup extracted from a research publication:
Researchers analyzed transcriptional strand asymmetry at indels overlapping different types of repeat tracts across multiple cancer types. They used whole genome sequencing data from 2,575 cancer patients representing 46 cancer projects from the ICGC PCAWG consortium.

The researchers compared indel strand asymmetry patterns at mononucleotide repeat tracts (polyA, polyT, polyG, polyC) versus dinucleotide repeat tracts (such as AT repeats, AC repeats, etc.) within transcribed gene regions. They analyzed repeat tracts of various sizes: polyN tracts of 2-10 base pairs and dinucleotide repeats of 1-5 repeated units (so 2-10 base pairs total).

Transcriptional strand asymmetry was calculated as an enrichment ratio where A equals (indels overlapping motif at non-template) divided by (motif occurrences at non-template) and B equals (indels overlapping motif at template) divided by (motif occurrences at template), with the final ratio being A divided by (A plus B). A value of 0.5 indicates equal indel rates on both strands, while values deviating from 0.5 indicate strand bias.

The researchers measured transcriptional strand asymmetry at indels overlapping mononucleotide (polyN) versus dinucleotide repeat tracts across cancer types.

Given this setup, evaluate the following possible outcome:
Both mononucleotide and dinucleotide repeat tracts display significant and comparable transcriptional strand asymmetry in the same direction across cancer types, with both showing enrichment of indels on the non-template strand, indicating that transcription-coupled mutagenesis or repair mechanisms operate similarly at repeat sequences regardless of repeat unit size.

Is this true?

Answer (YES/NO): NO